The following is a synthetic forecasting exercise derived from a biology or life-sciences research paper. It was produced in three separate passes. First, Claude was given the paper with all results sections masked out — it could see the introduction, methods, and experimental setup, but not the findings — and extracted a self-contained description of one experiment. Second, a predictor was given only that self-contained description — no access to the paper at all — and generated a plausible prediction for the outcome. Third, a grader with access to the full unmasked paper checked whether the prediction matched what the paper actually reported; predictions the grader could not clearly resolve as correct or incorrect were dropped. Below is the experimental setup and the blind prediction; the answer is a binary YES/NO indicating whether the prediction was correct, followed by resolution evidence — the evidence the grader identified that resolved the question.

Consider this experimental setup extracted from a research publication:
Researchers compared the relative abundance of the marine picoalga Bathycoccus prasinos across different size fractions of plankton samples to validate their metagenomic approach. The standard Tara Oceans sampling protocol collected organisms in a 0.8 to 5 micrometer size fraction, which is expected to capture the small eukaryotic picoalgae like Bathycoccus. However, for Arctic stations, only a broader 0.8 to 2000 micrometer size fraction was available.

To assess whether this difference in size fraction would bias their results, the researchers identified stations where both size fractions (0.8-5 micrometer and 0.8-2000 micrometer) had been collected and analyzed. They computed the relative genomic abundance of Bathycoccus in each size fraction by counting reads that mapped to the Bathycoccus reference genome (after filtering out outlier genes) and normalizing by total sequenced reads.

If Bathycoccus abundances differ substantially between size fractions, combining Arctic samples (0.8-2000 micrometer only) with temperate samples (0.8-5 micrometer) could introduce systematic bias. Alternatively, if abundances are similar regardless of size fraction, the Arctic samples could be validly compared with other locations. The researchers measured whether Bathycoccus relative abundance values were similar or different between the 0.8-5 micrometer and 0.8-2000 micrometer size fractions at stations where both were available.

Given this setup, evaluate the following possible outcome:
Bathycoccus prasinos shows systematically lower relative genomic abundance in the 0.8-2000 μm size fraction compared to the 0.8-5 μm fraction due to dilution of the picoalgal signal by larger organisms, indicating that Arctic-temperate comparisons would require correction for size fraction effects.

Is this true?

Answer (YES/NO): NO